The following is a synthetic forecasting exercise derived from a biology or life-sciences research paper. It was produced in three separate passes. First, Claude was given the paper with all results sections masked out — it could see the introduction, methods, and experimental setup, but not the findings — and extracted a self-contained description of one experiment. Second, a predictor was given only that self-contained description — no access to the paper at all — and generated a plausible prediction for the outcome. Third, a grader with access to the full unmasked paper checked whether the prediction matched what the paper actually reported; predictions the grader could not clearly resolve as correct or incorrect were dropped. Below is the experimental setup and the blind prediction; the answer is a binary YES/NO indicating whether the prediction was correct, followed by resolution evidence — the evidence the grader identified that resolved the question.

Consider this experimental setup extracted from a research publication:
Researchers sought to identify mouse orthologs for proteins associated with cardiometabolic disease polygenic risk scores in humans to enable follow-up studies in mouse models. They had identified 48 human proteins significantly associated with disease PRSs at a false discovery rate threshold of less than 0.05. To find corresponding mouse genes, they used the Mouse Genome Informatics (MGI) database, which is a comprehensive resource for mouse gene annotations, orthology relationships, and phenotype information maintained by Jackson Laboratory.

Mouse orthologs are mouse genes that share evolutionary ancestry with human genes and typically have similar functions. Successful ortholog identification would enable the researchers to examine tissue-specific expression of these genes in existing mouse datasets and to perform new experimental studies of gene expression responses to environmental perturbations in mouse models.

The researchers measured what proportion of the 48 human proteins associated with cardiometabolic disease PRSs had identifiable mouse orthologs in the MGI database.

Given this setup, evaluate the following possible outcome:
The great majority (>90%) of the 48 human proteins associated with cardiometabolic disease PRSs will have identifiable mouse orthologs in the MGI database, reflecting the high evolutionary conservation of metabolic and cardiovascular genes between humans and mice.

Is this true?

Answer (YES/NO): YES